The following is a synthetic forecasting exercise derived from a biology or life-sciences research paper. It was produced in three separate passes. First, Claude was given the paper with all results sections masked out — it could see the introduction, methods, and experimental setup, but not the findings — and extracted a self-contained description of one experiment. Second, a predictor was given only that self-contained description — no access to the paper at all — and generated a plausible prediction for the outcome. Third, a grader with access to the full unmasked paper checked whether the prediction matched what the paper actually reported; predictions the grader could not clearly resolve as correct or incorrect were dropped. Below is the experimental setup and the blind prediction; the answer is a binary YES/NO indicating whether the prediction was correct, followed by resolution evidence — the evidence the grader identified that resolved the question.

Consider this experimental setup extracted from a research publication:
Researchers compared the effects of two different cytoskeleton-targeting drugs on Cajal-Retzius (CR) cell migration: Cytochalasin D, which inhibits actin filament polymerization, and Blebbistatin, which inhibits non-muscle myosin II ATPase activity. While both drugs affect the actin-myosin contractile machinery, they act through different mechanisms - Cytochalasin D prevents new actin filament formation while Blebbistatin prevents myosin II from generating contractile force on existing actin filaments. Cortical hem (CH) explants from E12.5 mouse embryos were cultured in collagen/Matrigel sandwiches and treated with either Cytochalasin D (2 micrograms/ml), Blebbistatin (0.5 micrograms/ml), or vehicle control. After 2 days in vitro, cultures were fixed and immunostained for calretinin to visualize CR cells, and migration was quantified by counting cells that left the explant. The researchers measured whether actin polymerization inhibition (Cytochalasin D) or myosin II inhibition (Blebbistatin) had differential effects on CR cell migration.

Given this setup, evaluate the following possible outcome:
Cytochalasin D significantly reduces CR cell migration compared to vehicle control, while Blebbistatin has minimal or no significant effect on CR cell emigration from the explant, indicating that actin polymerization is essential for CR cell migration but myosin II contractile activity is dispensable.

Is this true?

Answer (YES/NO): NO